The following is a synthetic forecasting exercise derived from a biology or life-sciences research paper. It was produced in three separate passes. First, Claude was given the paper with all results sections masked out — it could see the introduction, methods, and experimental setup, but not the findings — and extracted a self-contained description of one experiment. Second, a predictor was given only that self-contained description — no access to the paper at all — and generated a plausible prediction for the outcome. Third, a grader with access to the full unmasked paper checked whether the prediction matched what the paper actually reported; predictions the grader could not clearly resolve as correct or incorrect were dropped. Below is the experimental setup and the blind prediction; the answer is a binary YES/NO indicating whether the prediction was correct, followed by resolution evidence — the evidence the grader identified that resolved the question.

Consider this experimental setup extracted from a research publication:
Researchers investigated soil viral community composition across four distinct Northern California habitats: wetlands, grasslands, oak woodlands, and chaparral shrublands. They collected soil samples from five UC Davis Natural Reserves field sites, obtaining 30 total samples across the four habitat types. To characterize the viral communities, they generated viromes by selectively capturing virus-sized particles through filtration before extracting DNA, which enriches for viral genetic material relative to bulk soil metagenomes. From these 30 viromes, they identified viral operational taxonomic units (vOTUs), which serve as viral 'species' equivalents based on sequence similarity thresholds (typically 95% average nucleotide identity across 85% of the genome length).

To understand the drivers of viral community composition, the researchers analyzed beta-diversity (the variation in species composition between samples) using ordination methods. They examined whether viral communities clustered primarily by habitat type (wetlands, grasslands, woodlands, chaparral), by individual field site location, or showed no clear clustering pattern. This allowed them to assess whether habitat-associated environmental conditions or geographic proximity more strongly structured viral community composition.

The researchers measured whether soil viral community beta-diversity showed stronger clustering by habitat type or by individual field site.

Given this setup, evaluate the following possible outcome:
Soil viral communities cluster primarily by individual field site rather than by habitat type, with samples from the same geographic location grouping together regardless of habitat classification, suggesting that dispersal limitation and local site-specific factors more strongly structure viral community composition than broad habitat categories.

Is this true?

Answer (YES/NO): NO